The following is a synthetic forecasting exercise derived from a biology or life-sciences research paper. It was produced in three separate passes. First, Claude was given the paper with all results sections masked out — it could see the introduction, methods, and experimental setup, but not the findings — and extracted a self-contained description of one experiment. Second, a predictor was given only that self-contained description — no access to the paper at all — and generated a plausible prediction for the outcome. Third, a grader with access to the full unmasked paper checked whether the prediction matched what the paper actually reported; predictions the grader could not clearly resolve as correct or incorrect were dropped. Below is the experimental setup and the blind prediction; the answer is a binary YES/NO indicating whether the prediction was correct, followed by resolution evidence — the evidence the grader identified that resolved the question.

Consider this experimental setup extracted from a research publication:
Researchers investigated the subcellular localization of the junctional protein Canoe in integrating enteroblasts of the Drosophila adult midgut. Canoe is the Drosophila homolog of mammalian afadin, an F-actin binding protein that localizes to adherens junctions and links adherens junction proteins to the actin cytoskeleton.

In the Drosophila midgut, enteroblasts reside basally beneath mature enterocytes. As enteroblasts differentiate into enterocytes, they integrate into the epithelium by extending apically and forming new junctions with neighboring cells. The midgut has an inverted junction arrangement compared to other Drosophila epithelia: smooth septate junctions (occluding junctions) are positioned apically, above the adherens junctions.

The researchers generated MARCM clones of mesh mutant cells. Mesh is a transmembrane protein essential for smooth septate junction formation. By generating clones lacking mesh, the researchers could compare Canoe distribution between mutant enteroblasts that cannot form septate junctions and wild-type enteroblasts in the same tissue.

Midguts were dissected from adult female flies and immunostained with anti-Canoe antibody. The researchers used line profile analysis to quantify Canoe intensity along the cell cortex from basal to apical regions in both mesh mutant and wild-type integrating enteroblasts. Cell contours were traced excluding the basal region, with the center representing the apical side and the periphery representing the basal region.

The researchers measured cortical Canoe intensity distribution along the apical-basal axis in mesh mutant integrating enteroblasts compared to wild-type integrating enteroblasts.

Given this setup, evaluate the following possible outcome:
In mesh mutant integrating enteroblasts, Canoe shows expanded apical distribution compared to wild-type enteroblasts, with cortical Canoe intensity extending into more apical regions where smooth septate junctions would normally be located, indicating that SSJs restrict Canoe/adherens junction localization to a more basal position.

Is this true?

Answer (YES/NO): NO